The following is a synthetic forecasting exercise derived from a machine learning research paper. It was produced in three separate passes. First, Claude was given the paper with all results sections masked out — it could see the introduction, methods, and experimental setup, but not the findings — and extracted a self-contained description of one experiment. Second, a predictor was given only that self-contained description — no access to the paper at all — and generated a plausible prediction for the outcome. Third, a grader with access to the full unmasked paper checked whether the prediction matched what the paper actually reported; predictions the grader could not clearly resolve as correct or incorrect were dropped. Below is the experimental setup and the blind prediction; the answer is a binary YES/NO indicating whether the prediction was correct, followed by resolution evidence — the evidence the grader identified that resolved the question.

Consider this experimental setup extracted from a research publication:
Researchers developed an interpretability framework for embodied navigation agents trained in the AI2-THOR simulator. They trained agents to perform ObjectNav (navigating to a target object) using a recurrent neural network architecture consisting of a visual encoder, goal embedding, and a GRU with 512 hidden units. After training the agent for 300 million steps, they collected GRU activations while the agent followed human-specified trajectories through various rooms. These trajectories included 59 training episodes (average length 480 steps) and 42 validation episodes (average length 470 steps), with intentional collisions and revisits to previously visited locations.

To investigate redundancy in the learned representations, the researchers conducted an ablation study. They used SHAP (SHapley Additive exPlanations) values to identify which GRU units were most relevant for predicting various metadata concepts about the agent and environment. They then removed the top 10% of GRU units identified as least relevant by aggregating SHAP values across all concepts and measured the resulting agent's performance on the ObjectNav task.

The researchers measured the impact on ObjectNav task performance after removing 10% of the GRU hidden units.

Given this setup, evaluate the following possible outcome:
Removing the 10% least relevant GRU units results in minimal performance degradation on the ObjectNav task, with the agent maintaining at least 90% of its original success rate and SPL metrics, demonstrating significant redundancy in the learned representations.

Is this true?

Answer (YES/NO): YES